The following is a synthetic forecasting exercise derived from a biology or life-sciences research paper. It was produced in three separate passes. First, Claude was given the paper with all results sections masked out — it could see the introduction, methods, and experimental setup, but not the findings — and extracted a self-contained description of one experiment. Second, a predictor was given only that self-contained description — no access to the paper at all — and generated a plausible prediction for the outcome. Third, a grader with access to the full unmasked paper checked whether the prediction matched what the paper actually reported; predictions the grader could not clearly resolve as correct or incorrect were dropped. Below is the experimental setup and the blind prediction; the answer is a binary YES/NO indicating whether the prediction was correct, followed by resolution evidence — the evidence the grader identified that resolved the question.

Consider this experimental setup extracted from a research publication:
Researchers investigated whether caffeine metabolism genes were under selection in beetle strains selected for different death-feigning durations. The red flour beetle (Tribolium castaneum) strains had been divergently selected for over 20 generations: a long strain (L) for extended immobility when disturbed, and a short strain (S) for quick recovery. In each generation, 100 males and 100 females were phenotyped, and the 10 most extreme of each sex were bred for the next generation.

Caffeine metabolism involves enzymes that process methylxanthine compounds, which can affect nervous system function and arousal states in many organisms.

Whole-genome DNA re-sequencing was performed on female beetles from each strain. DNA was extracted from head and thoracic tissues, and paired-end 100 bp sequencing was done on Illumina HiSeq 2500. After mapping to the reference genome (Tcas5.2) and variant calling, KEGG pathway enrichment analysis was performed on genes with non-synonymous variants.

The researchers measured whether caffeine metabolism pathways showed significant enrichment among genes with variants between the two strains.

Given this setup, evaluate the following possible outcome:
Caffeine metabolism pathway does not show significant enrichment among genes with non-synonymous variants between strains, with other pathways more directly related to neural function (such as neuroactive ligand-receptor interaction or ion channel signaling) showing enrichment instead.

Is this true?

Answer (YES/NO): NO